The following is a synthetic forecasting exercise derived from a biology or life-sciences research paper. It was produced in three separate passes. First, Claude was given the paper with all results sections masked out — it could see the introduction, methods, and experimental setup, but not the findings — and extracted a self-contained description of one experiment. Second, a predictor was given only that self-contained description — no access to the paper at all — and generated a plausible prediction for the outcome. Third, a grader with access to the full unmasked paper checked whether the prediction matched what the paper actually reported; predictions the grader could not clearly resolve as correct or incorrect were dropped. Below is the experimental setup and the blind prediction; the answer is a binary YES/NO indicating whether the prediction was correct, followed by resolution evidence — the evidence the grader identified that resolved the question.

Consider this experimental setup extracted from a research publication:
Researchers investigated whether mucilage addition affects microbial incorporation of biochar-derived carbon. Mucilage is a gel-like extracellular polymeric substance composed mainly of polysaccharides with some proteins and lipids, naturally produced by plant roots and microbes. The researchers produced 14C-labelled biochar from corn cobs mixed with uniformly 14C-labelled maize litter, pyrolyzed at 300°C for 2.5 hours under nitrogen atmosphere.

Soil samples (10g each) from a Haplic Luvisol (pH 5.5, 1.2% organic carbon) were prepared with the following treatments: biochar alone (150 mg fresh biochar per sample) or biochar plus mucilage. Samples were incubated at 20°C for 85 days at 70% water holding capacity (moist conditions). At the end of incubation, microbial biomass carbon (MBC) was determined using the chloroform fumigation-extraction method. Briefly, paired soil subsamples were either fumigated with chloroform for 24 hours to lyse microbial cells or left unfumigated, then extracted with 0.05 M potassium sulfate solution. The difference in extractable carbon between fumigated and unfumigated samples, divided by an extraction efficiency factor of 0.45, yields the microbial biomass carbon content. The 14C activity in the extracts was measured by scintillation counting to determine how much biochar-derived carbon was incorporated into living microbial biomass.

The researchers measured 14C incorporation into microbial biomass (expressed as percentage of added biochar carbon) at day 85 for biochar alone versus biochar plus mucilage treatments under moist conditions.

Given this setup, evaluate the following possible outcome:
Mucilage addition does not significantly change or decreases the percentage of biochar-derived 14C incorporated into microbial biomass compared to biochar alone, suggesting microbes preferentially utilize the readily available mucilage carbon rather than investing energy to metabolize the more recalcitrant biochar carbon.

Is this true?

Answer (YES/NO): NO